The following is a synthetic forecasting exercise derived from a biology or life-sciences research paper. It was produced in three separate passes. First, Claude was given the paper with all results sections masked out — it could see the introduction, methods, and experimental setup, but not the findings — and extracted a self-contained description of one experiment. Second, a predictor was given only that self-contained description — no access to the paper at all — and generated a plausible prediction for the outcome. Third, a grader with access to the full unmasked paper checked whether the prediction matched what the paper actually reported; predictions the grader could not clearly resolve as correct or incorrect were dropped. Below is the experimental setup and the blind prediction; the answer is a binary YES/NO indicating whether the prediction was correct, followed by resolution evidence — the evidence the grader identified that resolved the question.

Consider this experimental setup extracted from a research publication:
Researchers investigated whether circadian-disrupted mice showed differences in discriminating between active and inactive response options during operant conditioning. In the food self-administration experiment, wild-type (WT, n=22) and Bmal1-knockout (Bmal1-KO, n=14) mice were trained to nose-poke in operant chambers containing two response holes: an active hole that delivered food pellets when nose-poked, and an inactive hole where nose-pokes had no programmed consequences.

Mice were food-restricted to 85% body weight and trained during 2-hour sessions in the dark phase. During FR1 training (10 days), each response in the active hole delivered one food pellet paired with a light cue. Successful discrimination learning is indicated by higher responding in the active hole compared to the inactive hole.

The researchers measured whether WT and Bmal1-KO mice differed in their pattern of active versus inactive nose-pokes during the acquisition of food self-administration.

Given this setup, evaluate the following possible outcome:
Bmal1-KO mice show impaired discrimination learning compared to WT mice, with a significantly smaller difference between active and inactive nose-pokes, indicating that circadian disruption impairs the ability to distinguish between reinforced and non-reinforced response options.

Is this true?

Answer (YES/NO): NO